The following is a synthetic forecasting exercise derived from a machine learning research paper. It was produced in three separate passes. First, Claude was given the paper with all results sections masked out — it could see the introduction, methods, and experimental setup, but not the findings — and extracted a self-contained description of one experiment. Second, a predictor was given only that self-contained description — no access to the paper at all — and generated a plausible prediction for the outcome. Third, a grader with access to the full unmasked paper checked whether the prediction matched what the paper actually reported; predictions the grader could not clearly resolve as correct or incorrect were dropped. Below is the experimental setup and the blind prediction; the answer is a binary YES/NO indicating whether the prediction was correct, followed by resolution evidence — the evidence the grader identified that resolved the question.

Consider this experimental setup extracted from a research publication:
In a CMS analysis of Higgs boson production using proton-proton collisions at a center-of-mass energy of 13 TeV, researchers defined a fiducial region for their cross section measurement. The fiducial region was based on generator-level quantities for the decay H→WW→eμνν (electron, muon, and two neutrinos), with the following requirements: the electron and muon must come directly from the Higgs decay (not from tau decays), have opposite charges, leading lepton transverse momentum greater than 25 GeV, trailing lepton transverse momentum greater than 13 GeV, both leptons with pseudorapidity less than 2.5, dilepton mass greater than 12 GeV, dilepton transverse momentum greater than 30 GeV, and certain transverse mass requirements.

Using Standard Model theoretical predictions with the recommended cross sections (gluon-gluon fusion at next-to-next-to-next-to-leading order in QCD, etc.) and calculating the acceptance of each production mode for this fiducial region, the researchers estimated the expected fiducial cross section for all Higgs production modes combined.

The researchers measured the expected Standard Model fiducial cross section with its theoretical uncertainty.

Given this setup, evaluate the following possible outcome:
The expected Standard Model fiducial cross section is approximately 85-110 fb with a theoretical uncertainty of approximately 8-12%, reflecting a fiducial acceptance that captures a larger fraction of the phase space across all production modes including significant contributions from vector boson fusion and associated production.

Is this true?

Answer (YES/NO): NO